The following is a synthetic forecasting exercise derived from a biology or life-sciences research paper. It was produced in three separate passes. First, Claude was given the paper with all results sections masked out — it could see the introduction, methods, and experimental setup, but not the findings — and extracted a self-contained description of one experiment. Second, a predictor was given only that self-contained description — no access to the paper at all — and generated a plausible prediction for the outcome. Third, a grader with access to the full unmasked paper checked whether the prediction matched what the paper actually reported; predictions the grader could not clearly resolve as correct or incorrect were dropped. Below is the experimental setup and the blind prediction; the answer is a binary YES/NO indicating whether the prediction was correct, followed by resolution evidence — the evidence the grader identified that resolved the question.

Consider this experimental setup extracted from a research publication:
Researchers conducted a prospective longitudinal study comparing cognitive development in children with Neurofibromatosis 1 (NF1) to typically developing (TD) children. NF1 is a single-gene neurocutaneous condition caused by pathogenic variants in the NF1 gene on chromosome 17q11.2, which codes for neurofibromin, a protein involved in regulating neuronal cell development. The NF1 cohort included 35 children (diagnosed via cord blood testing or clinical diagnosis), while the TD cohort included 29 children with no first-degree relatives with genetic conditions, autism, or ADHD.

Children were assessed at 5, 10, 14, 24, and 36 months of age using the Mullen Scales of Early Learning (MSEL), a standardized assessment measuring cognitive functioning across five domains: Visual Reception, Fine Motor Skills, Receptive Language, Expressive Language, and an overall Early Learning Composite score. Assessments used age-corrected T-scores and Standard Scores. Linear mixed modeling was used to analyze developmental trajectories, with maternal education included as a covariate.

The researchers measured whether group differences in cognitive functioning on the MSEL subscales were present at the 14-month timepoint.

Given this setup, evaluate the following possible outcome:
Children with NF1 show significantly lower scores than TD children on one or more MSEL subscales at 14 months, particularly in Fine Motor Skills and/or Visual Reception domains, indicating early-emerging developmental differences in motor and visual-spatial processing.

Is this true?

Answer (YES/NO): NO